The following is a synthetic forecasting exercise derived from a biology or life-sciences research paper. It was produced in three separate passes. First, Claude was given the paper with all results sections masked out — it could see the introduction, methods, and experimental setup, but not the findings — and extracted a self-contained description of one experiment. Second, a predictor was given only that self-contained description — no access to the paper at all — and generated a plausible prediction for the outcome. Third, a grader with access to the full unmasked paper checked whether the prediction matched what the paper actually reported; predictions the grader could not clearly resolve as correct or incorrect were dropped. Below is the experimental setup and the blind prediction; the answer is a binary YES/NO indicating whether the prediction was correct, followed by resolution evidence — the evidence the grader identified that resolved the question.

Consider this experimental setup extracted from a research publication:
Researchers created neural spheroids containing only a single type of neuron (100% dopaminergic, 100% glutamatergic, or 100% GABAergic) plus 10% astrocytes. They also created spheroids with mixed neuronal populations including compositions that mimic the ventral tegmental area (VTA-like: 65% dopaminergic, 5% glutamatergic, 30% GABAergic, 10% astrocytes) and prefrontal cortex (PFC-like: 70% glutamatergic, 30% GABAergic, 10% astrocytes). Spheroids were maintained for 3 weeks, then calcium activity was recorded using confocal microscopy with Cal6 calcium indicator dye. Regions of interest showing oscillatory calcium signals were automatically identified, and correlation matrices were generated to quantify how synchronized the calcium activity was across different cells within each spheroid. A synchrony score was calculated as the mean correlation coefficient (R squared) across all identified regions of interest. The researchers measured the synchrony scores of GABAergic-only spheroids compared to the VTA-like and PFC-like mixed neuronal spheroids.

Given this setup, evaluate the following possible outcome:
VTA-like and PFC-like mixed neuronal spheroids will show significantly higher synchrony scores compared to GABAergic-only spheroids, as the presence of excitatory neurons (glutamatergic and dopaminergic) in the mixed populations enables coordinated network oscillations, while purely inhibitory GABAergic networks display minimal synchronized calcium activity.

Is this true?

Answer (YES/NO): YES